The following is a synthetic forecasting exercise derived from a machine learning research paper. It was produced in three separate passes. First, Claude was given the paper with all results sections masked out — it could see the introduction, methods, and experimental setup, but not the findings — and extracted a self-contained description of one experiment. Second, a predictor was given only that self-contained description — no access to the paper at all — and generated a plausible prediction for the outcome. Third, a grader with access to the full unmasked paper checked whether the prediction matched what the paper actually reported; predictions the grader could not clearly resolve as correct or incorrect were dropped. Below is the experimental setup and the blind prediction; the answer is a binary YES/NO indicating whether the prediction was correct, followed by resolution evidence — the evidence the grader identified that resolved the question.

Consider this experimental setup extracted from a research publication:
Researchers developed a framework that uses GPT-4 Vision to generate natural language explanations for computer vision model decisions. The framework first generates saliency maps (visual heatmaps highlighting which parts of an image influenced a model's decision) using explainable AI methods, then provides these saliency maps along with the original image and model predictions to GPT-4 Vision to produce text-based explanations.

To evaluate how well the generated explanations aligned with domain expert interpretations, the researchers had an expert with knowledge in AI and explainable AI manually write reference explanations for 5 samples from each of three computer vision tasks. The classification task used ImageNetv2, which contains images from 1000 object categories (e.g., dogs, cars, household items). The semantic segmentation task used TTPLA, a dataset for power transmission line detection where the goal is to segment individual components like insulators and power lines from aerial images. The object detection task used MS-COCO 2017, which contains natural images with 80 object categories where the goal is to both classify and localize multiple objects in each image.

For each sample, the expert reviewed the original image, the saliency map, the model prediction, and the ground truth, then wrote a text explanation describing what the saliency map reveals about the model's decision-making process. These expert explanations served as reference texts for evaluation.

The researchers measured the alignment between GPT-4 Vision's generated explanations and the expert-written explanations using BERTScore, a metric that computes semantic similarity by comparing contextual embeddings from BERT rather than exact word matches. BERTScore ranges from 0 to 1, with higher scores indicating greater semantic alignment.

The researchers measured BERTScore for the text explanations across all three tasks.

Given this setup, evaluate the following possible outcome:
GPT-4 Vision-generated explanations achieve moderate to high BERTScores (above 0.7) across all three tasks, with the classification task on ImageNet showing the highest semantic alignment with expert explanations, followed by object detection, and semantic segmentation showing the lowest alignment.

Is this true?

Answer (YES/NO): YES